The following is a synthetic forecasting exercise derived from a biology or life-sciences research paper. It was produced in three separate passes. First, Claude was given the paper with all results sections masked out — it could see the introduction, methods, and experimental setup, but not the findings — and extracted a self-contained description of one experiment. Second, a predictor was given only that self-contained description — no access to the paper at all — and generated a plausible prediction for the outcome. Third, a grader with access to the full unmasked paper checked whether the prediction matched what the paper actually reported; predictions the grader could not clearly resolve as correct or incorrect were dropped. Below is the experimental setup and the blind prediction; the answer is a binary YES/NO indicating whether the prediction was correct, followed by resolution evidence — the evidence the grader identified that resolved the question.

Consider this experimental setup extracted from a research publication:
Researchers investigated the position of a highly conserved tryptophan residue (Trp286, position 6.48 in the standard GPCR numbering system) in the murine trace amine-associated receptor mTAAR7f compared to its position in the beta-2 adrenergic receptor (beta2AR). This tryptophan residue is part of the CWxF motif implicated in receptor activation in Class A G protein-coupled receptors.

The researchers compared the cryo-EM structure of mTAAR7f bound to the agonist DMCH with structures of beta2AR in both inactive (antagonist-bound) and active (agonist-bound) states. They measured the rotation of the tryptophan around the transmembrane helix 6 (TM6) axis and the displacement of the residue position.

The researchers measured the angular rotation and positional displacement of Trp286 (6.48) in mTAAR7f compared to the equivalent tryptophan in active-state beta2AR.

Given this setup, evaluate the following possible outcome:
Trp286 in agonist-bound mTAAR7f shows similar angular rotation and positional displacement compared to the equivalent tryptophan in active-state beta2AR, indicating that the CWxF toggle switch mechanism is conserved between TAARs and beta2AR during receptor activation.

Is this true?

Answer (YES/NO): NO